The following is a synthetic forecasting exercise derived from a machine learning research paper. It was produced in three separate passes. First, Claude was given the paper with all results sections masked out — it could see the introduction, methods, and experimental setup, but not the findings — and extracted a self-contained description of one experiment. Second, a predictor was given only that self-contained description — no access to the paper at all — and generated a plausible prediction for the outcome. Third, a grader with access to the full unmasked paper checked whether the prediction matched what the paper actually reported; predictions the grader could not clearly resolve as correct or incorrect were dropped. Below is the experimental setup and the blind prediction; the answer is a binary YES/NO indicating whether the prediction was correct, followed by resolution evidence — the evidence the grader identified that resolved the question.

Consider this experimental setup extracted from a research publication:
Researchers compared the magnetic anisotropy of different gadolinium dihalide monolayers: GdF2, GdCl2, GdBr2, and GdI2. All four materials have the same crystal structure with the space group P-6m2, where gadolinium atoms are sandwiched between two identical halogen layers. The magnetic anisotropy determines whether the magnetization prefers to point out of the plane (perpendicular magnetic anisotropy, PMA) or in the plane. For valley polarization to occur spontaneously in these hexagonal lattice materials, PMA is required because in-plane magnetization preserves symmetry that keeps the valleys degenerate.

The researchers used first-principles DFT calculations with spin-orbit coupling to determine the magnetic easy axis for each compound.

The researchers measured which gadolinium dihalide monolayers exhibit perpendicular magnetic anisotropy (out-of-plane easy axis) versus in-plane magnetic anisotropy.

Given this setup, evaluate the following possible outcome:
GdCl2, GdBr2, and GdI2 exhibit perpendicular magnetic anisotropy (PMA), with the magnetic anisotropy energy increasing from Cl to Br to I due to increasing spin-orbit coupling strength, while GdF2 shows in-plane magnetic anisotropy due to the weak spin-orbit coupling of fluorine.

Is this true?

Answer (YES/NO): NO